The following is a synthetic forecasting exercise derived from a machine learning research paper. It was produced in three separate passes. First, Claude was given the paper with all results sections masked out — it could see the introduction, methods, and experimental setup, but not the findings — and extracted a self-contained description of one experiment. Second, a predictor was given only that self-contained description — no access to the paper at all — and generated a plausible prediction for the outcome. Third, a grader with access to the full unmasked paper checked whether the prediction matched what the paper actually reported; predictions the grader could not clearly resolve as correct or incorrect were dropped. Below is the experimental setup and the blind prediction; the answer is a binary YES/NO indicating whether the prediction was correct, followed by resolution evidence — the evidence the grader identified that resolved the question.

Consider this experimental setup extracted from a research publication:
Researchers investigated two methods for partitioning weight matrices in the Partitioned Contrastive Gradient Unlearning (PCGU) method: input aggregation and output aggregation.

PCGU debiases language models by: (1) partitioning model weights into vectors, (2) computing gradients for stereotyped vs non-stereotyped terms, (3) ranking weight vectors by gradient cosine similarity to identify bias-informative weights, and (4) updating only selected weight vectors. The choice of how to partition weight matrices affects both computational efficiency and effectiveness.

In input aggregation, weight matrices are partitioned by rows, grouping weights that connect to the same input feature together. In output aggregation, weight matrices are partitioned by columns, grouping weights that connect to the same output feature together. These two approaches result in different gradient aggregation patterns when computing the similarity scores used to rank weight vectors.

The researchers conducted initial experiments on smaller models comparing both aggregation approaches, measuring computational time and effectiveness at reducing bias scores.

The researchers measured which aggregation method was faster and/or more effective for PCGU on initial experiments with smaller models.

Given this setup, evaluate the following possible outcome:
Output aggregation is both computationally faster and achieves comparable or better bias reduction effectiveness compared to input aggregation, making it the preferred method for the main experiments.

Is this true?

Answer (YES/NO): NO